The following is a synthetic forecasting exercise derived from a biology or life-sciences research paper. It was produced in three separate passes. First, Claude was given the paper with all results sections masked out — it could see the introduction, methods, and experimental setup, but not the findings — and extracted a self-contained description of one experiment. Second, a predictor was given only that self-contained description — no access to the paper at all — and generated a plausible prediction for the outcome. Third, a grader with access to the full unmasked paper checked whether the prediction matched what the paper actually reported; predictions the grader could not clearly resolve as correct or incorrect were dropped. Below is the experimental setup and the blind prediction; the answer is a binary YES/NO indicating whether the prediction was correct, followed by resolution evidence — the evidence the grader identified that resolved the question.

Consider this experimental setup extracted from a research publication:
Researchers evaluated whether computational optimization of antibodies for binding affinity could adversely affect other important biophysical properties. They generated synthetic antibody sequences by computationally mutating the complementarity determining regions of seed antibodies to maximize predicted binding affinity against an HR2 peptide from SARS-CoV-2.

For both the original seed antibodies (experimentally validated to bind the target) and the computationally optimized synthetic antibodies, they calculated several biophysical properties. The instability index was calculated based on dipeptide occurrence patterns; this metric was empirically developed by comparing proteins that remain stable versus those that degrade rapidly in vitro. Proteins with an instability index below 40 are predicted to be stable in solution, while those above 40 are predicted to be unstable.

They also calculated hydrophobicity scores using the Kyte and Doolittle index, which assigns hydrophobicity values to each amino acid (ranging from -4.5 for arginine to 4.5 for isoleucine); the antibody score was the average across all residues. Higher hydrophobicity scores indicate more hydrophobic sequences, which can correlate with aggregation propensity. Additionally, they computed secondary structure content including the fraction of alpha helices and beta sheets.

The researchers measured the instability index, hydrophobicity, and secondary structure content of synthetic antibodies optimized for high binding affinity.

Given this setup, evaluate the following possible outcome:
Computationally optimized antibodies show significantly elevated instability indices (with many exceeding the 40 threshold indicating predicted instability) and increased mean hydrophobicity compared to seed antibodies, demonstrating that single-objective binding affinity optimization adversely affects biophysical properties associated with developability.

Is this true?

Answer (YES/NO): NO